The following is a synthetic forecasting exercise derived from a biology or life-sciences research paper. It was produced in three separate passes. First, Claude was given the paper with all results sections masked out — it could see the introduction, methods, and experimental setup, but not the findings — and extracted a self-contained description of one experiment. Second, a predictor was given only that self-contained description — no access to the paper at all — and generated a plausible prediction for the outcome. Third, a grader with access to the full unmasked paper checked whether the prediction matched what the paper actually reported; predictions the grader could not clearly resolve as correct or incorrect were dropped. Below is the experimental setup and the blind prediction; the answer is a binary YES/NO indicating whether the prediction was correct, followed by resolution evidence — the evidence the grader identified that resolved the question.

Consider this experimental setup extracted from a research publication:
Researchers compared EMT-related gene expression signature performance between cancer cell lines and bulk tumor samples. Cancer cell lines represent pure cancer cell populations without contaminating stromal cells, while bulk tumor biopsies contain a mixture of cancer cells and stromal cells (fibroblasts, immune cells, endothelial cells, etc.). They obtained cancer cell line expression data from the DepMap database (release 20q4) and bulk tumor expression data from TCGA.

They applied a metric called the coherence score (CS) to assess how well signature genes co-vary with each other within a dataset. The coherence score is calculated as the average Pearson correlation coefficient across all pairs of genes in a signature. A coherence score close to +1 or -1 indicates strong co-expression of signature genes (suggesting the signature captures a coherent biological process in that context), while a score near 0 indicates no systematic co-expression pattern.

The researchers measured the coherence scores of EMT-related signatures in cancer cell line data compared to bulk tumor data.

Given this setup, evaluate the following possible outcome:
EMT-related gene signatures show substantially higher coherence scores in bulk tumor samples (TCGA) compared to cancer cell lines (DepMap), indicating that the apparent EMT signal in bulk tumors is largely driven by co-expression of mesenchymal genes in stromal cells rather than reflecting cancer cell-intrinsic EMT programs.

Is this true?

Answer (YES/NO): YES